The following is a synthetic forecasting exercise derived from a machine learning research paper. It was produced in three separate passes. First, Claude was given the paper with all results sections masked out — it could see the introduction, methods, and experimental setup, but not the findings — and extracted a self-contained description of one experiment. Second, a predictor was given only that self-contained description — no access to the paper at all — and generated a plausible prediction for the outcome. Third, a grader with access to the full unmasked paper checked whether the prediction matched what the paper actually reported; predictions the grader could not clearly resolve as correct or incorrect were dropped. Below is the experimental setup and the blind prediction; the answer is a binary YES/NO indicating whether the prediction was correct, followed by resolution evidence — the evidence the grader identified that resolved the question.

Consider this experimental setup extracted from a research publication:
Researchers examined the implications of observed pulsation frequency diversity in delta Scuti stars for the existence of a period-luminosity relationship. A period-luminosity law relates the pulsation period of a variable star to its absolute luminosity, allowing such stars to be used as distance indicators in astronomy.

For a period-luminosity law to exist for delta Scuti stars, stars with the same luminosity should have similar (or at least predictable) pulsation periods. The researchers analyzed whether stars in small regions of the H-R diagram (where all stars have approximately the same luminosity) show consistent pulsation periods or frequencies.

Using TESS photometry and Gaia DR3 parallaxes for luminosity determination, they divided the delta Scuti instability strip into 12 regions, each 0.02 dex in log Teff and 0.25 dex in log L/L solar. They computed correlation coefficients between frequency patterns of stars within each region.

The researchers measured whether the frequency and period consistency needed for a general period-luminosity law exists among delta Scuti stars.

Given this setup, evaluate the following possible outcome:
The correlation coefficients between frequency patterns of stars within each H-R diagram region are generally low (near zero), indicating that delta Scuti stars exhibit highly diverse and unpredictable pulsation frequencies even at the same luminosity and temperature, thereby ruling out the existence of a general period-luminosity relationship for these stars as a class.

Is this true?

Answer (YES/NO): YES